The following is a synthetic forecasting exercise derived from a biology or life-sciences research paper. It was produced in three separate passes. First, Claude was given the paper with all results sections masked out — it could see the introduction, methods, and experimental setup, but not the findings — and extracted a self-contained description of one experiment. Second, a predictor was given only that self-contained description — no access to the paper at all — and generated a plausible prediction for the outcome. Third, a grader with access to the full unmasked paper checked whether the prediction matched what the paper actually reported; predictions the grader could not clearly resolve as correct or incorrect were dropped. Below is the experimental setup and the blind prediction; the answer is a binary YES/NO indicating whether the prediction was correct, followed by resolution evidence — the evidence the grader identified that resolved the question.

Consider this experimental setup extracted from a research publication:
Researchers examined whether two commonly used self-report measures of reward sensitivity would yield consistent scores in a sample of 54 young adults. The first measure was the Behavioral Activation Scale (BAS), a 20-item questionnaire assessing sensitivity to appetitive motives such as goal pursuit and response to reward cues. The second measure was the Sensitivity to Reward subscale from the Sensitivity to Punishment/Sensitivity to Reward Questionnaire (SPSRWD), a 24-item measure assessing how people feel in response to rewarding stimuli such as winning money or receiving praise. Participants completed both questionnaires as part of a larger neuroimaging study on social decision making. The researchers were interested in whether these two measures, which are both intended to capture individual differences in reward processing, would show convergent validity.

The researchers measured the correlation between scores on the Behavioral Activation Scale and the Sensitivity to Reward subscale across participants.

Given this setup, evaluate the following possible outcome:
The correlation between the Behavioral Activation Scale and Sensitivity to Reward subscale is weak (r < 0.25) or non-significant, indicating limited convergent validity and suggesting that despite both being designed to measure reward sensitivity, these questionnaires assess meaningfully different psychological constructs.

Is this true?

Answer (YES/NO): NO